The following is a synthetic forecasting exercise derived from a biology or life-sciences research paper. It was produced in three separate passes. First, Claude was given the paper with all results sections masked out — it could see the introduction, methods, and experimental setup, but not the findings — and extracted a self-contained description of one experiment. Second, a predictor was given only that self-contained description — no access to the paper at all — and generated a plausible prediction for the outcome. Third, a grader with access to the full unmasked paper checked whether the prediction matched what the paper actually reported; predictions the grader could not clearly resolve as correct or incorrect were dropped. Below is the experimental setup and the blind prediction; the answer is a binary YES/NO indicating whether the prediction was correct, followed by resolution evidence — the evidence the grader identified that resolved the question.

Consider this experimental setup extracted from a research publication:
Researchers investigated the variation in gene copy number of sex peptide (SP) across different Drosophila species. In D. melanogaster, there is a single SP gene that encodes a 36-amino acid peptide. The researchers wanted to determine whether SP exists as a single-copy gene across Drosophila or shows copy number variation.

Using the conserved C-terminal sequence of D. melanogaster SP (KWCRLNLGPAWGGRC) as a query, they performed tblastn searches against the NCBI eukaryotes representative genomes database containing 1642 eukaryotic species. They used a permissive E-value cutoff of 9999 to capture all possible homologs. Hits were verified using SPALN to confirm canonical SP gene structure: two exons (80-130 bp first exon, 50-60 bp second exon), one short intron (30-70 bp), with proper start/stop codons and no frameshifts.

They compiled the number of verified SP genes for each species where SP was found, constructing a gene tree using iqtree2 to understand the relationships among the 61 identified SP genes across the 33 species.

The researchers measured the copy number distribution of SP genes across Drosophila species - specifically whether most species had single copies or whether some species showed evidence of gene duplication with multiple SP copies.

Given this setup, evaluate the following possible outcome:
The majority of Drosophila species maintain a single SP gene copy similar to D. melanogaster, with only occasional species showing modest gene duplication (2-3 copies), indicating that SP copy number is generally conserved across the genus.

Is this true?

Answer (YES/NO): NO